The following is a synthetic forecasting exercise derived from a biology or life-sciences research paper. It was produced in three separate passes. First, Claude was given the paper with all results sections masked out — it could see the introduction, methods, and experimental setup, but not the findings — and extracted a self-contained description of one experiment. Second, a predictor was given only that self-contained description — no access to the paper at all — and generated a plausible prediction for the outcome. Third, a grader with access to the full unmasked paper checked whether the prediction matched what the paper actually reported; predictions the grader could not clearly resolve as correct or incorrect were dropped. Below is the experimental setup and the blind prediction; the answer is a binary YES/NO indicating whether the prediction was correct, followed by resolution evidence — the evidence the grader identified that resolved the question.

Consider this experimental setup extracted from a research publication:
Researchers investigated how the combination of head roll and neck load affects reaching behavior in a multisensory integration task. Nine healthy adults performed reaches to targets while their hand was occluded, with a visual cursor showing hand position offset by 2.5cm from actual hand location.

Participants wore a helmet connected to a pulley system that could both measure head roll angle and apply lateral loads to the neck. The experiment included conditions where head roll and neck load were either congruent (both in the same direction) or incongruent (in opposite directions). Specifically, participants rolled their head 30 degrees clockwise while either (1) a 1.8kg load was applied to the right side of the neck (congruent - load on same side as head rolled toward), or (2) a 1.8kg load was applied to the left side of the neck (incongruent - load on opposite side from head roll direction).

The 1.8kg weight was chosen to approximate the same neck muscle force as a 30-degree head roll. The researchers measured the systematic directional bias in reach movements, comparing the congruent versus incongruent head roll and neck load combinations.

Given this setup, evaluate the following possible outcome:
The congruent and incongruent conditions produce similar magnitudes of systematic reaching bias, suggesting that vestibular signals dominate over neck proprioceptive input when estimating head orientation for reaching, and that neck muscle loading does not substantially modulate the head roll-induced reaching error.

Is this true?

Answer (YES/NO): NO